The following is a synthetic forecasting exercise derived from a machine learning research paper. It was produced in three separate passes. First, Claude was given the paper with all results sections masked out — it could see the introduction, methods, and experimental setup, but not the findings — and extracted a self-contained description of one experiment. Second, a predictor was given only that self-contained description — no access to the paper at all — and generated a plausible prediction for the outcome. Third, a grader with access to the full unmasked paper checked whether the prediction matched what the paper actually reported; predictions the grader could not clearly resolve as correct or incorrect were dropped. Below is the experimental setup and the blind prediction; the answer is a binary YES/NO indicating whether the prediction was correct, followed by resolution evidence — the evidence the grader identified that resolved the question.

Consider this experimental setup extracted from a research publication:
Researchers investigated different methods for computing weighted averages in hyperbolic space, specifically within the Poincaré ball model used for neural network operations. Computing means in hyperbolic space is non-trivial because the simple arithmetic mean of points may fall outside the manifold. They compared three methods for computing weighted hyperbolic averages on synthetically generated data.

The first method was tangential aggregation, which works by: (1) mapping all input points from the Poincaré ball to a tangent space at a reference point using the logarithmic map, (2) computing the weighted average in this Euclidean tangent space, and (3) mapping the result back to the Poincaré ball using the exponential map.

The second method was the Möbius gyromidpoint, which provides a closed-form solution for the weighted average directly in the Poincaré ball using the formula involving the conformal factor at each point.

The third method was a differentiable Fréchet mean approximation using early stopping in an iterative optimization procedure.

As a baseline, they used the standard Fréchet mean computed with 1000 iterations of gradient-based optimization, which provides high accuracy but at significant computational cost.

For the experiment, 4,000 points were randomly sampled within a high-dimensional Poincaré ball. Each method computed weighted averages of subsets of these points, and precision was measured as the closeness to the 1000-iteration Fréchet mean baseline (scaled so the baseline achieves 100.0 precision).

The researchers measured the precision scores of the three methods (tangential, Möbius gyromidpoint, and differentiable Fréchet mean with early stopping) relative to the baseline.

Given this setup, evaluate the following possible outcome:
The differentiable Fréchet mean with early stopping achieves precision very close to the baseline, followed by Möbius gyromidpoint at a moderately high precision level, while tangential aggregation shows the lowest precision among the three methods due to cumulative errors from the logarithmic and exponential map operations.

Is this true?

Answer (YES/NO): NO